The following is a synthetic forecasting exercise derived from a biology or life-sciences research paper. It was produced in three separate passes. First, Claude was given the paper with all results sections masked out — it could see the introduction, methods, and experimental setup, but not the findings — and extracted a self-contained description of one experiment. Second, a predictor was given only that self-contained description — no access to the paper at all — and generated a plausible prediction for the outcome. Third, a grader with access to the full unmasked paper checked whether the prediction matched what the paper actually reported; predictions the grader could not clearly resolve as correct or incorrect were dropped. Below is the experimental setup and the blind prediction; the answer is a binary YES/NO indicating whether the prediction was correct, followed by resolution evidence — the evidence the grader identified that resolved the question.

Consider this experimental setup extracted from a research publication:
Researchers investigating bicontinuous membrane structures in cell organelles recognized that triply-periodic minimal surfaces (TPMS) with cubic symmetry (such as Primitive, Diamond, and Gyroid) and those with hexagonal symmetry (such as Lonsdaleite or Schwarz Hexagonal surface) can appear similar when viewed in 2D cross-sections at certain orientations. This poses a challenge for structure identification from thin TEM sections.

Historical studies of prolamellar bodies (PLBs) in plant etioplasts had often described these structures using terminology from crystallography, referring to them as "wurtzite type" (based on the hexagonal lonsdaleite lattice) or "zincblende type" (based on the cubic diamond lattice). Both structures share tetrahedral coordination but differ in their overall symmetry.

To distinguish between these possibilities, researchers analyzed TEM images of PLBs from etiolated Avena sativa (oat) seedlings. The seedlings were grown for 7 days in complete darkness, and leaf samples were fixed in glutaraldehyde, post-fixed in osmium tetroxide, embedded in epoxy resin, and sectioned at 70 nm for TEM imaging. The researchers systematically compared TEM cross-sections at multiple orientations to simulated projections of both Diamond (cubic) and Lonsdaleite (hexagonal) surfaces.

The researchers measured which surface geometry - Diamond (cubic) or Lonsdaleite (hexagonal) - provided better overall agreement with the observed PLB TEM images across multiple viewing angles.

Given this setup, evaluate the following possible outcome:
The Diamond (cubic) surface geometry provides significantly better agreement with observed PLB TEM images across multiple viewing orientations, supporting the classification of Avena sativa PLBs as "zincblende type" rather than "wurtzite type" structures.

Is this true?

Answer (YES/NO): YES